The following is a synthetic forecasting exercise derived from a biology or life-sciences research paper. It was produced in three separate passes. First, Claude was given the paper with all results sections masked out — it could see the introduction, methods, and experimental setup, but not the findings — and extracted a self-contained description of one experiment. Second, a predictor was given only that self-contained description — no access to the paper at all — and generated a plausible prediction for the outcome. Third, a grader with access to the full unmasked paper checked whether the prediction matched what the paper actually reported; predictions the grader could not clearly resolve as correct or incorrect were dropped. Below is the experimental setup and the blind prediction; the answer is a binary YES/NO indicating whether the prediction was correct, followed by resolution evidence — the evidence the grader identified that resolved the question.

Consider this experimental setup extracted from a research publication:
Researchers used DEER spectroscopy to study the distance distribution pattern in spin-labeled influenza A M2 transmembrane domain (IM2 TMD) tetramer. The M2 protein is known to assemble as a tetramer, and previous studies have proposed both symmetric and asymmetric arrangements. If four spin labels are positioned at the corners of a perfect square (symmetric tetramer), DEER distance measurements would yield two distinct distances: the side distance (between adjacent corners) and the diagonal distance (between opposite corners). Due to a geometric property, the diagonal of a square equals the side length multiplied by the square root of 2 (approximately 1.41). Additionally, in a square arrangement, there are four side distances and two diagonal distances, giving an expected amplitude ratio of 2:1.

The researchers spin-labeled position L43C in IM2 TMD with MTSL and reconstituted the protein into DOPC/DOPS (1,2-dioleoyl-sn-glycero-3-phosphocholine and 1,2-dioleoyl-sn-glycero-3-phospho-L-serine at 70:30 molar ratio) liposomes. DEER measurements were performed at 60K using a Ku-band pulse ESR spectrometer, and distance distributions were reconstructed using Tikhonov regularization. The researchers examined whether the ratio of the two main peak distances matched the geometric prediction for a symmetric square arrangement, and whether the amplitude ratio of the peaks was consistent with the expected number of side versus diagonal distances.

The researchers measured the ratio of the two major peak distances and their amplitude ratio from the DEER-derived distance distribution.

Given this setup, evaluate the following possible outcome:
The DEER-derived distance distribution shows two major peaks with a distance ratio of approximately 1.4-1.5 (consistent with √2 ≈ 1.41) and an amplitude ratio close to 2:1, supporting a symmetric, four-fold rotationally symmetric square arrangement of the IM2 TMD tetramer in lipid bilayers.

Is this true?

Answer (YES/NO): YES